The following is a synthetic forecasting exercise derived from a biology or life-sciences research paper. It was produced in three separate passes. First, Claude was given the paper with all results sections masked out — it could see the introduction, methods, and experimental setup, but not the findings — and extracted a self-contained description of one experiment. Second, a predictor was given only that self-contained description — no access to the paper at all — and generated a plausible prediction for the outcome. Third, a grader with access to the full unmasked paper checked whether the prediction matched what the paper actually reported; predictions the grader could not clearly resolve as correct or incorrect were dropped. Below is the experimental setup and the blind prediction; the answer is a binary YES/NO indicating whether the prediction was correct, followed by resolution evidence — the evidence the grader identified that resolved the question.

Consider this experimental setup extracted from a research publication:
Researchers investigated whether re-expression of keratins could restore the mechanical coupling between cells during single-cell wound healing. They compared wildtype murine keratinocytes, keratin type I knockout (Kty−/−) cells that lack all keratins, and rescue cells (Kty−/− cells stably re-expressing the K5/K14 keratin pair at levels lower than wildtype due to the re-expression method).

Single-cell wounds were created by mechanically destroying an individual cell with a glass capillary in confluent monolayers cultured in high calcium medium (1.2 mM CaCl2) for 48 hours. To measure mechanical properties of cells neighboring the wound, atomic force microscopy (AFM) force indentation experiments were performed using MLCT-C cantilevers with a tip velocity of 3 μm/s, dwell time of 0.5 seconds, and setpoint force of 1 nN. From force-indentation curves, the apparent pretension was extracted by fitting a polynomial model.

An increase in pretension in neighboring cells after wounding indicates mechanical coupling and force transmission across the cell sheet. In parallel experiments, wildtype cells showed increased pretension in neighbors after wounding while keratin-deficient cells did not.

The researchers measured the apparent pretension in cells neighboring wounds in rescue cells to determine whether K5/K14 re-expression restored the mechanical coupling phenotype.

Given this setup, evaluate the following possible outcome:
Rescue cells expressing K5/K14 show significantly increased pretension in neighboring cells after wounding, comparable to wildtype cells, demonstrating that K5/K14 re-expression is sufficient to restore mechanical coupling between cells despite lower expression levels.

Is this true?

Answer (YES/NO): NO